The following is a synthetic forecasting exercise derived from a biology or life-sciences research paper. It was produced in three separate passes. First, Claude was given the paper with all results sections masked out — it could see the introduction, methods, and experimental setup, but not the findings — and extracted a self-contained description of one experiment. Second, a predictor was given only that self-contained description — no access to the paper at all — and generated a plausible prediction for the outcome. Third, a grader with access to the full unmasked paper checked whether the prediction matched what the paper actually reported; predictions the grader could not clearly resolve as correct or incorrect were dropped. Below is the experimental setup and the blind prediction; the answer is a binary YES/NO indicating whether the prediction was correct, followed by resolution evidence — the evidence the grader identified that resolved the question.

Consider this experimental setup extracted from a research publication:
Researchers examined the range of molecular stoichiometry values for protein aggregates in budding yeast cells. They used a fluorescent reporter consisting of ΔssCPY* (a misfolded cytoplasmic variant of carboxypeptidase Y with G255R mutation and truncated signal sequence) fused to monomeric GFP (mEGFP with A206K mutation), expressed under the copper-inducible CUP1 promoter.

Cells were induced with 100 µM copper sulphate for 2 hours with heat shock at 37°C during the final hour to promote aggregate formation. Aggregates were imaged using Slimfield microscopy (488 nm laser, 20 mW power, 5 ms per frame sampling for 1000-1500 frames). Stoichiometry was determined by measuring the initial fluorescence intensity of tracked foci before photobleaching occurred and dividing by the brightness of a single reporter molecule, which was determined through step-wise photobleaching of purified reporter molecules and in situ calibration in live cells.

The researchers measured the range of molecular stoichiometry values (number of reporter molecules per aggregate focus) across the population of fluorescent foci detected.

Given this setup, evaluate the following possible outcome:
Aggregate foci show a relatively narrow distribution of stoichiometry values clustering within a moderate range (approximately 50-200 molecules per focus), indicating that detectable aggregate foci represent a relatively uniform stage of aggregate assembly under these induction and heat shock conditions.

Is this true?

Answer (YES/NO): NO